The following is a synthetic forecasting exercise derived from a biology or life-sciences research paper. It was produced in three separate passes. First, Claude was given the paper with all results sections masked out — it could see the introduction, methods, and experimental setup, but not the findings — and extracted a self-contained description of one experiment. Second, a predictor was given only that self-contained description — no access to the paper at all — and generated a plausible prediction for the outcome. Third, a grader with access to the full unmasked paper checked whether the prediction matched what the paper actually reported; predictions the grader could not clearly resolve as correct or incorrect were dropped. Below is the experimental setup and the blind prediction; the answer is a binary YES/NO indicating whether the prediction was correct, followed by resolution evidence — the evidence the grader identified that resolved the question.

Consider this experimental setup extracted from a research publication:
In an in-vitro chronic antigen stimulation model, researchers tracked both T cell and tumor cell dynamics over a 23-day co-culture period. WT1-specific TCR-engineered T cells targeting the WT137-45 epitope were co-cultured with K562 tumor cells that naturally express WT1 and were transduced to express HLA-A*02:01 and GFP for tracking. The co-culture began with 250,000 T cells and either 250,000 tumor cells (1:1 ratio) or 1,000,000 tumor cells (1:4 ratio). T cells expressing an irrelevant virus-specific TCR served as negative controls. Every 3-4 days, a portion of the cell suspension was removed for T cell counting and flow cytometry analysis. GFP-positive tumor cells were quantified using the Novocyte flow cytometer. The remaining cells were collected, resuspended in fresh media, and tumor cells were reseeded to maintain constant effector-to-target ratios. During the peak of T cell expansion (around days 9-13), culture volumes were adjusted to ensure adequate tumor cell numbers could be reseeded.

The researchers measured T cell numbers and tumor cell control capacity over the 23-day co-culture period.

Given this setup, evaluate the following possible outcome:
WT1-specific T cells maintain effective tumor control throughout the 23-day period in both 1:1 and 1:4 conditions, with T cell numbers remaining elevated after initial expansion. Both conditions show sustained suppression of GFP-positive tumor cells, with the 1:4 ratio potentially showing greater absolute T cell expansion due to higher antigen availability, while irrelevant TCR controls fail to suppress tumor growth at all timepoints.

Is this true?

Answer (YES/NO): NO